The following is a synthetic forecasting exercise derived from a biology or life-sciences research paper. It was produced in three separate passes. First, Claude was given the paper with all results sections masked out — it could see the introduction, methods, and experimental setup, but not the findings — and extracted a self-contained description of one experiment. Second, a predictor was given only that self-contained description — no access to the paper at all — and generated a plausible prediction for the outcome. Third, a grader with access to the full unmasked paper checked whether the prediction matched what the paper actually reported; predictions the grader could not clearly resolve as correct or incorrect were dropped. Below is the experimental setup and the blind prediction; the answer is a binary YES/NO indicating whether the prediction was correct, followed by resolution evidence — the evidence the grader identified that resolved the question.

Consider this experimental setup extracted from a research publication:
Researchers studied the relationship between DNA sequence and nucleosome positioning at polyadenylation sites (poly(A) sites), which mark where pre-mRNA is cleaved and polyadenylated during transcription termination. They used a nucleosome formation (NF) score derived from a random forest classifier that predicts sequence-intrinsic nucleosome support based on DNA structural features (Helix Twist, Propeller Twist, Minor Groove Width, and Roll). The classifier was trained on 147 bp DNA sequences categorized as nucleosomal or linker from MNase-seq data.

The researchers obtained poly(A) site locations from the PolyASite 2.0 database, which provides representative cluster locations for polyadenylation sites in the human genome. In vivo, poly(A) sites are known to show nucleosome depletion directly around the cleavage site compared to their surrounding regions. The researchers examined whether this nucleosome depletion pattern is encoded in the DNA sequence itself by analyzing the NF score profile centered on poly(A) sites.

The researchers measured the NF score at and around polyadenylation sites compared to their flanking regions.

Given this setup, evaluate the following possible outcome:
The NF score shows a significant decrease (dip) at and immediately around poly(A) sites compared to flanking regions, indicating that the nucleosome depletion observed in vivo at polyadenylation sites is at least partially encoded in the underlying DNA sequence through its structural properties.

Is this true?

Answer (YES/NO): YES